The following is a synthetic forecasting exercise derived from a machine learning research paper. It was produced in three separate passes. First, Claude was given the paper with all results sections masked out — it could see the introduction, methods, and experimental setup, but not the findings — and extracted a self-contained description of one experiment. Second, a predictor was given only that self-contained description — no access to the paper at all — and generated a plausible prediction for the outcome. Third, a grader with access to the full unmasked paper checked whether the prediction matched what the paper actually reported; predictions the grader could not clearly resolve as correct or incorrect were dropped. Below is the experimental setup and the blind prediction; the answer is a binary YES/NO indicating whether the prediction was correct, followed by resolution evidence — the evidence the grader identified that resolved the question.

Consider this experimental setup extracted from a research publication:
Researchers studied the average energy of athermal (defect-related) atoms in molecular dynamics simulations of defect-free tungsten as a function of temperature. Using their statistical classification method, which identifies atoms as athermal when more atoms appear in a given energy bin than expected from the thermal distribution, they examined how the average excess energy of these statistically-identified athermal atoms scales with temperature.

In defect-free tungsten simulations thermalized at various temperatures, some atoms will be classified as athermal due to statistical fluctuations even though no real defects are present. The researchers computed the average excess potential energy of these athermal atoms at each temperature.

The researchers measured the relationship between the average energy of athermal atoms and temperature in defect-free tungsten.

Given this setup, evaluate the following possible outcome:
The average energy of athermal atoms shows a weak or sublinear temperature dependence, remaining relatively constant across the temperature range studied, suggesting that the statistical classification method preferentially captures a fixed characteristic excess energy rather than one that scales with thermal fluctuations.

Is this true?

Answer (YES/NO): NO